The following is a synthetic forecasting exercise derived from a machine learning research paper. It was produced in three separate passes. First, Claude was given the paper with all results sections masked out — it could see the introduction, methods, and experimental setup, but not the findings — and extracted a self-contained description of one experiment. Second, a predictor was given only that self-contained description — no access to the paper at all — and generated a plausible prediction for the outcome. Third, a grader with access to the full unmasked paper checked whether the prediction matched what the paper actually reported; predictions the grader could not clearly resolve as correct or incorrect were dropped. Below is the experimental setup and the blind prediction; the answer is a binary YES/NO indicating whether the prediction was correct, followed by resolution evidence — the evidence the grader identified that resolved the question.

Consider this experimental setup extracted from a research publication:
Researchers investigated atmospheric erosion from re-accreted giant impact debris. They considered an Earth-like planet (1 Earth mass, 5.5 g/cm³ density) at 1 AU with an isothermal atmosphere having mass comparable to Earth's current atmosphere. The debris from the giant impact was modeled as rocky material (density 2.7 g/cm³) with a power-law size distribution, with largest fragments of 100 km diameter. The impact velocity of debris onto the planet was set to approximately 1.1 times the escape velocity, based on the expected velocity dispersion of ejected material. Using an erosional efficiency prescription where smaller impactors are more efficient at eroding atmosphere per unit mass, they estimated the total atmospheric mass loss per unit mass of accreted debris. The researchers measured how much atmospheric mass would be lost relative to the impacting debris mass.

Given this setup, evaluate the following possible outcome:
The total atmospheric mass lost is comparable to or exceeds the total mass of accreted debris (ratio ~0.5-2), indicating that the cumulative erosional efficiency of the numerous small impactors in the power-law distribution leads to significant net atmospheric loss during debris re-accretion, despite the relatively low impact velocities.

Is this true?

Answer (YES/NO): NO